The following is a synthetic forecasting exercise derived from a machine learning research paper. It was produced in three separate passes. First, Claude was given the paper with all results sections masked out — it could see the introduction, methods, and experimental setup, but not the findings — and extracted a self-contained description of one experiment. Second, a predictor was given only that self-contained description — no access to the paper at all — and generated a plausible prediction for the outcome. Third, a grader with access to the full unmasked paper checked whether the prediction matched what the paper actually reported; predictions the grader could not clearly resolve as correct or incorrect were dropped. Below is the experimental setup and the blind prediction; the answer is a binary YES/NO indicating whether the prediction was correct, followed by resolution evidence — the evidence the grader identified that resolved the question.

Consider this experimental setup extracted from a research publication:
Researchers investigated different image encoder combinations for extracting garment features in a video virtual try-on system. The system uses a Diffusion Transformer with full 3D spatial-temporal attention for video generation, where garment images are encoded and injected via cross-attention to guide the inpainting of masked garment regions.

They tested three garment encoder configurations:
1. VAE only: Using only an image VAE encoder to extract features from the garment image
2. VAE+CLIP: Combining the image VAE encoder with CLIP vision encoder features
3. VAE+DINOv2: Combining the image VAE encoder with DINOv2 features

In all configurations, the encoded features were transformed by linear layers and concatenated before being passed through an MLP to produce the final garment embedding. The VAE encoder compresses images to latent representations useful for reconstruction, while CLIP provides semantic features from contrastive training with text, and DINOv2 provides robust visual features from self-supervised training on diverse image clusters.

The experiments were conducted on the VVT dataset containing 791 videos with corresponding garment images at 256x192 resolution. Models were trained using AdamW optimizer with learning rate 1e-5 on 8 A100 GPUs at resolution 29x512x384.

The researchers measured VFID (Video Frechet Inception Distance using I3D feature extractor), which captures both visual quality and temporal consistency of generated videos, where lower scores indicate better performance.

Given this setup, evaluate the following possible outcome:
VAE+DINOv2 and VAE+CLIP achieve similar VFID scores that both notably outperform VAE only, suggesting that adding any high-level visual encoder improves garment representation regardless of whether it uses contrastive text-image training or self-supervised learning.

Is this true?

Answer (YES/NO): NO